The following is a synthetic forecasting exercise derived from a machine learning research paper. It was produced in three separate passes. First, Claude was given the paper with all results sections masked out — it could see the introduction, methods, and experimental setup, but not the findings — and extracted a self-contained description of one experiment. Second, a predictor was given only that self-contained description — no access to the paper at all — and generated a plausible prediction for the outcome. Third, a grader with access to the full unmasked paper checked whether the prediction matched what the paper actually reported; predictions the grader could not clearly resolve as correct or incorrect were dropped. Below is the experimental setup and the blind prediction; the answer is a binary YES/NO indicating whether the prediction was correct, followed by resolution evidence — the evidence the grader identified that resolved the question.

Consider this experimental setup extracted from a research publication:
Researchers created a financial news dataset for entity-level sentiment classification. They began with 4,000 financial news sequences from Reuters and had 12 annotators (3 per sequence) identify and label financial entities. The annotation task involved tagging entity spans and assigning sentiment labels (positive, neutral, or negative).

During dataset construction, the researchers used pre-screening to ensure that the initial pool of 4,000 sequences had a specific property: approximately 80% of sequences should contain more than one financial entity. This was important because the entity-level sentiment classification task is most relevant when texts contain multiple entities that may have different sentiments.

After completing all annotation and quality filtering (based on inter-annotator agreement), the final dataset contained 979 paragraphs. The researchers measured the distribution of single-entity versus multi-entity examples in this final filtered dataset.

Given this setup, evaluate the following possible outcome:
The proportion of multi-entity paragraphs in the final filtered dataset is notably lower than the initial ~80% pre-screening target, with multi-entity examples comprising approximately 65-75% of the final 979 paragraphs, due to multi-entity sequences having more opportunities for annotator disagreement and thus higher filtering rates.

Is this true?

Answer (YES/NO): NO